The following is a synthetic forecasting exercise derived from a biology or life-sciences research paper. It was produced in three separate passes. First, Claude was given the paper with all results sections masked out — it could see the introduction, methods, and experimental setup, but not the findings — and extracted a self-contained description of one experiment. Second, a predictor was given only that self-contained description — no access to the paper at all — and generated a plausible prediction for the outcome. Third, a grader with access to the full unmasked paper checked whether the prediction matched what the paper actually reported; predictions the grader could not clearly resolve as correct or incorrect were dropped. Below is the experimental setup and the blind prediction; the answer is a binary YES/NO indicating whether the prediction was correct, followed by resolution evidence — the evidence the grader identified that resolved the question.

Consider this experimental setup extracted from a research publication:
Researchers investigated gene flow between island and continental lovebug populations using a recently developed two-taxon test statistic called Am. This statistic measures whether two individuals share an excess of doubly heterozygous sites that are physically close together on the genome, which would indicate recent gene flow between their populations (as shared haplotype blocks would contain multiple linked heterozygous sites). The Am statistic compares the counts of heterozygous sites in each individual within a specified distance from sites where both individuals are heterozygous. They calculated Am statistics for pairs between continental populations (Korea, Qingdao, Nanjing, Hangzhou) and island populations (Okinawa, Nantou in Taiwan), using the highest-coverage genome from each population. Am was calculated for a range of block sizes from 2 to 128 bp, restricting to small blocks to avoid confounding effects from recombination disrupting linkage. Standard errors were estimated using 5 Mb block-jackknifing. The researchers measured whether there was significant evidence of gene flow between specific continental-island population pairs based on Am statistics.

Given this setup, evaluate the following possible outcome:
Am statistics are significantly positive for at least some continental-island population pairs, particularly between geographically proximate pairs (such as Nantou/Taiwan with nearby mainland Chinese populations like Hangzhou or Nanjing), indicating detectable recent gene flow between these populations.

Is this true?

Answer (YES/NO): YES